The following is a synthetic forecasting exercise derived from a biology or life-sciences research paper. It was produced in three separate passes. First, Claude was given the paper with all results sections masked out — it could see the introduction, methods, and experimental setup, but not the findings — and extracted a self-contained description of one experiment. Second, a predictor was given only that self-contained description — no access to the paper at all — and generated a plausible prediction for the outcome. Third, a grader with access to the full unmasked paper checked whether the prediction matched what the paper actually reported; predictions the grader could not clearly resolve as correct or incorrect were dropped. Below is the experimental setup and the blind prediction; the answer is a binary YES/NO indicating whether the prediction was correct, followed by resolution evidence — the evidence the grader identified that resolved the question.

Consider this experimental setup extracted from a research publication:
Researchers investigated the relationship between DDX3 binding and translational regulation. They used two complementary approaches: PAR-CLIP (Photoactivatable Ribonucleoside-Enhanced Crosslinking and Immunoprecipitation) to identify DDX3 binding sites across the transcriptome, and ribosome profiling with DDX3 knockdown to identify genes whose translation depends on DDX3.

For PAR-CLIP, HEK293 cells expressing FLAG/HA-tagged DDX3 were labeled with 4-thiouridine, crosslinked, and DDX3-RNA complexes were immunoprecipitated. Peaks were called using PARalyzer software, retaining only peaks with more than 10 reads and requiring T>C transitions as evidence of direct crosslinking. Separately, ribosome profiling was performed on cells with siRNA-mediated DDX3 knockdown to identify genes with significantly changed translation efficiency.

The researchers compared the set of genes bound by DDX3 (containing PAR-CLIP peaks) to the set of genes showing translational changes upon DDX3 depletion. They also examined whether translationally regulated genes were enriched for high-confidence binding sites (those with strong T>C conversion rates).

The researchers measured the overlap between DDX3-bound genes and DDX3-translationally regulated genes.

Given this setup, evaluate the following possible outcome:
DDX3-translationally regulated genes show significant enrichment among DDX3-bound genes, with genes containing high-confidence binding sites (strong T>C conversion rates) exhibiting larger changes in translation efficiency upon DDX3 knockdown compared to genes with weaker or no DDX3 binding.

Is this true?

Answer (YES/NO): NO